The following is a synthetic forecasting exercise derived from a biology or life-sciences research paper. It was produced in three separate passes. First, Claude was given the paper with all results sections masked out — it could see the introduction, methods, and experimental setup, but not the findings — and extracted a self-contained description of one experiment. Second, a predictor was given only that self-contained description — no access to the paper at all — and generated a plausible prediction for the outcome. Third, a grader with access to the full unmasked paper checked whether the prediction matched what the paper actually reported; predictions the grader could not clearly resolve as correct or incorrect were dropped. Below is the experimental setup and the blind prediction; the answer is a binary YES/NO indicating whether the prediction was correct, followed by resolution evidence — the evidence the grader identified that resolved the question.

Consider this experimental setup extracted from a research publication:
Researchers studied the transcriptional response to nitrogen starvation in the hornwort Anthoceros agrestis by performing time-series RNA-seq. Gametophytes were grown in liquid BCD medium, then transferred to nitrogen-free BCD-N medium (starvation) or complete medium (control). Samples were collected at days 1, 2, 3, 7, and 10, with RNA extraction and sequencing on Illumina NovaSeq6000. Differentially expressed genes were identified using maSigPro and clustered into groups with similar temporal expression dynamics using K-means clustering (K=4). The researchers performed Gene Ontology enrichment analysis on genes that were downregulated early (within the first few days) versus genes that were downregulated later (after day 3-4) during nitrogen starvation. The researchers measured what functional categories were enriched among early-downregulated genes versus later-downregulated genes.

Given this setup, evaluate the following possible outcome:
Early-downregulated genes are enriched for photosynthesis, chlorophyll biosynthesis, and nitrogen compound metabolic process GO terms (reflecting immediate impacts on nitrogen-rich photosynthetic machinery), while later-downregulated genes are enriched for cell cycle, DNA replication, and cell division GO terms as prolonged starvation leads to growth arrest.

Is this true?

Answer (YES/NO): NO